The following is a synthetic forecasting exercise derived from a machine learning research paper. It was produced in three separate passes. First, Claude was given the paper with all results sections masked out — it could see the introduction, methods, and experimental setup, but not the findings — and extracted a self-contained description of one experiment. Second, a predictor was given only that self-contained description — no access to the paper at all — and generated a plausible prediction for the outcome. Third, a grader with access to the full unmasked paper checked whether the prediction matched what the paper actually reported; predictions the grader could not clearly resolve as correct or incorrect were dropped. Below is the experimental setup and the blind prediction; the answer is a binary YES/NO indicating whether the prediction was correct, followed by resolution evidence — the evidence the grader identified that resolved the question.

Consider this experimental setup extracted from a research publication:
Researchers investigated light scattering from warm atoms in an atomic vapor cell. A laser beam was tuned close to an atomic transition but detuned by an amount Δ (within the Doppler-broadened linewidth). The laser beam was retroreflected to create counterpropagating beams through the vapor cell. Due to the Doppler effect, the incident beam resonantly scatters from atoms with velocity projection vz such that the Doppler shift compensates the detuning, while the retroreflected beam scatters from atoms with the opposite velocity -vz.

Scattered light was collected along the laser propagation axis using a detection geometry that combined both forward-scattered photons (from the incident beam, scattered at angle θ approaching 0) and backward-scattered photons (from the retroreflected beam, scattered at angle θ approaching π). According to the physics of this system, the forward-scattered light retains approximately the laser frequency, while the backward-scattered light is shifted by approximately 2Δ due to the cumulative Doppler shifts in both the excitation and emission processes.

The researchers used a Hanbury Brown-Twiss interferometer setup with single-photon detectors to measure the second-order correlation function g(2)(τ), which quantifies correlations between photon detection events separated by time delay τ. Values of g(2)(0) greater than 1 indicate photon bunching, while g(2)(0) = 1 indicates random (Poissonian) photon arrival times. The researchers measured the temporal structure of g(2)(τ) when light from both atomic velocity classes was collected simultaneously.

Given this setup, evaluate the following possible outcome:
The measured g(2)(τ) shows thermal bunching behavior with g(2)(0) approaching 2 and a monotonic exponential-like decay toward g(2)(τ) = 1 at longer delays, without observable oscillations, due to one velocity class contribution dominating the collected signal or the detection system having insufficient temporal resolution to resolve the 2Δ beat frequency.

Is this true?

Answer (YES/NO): NO